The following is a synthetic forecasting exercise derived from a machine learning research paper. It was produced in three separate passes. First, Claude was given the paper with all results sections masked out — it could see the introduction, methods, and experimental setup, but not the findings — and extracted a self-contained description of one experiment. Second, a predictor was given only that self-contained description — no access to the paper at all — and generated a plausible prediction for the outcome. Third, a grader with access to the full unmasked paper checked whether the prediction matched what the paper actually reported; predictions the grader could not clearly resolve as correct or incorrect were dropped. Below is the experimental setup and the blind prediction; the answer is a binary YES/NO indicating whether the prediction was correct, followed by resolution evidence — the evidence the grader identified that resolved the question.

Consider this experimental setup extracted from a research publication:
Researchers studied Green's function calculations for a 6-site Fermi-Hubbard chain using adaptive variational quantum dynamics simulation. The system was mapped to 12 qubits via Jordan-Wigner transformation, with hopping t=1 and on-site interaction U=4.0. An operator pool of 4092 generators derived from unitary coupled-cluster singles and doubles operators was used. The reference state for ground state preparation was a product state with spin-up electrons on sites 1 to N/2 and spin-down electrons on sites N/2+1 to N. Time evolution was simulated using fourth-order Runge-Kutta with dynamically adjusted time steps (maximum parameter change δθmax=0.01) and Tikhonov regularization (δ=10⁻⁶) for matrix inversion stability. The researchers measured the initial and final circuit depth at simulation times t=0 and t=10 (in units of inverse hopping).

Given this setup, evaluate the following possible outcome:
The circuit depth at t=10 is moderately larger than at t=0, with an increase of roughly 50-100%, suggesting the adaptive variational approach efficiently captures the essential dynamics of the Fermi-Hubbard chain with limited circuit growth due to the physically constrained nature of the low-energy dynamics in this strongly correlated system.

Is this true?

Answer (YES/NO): NO